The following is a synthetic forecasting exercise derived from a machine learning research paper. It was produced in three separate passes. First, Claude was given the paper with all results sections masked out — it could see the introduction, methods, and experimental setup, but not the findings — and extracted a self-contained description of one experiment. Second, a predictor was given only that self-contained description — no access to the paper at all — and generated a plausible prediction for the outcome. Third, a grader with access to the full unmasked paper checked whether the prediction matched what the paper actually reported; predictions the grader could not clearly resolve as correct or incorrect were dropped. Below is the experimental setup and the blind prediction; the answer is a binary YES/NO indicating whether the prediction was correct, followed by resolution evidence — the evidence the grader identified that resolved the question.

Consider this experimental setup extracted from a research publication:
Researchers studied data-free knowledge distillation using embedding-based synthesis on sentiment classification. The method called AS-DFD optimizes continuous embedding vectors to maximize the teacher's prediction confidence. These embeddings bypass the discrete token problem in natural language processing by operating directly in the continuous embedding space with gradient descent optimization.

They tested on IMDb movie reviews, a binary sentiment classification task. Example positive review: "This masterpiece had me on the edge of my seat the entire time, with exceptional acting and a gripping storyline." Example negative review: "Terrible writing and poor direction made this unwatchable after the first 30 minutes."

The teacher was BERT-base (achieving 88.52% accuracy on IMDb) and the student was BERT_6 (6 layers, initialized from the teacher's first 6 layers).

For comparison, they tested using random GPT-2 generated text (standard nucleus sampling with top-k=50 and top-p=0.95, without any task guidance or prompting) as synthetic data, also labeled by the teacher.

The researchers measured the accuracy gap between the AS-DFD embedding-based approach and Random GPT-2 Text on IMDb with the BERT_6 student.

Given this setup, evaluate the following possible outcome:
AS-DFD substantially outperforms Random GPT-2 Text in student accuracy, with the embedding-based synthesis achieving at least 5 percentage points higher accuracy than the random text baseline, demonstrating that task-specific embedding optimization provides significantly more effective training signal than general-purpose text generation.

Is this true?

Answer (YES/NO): NO